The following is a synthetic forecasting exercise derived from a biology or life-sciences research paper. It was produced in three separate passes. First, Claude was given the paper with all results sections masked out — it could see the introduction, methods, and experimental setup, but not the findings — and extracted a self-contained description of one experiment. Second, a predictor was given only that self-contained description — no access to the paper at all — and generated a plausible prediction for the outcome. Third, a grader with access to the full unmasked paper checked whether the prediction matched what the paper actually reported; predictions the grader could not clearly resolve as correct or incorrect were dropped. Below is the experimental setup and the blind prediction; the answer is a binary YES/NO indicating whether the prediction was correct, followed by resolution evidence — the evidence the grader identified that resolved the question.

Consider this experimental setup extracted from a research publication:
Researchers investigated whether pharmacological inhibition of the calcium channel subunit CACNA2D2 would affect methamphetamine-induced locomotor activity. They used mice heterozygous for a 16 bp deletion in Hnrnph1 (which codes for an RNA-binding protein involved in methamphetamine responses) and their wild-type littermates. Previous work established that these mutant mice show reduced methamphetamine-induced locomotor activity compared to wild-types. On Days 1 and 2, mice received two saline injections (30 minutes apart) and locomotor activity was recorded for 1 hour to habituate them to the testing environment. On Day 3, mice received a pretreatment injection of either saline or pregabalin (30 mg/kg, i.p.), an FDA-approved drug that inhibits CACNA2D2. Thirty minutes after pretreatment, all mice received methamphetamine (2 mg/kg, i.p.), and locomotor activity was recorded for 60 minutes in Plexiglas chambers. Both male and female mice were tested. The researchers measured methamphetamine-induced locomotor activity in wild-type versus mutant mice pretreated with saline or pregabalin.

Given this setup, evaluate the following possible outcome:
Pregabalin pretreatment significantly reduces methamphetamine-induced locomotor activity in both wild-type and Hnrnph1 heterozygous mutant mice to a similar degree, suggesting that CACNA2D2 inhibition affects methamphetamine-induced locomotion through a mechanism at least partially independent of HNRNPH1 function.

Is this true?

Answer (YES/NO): NO